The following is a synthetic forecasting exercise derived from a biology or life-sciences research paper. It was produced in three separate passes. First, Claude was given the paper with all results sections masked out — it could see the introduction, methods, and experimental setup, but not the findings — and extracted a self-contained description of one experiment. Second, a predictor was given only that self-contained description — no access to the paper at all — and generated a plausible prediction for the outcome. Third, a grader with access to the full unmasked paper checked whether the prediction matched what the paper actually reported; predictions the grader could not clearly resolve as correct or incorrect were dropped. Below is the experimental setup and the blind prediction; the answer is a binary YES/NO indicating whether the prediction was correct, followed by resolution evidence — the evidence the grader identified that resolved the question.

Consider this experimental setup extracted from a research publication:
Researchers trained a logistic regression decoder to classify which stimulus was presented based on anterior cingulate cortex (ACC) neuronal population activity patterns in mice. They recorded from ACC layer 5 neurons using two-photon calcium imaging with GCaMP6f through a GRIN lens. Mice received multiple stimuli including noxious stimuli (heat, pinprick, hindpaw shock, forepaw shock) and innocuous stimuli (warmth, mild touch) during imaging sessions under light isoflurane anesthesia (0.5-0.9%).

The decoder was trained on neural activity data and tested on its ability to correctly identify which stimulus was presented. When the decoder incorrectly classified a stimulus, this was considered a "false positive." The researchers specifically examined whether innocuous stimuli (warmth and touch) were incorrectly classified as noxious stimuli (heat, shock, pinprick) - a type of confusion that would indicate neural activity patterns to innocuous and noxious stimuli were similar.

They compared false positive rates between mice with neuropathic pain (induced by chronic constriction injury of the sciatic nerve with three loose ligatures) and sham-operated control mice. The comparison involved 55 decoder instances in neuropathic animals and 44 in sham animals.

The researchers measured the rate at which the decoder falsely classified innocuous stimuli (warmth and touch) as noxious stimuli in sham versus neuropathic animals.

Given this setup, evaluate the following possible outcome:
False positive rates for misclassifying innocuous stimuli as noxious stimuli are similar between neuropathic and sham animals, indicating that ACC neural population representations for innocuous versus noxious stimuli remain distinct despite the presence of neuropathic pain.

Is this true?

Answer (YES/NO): NO